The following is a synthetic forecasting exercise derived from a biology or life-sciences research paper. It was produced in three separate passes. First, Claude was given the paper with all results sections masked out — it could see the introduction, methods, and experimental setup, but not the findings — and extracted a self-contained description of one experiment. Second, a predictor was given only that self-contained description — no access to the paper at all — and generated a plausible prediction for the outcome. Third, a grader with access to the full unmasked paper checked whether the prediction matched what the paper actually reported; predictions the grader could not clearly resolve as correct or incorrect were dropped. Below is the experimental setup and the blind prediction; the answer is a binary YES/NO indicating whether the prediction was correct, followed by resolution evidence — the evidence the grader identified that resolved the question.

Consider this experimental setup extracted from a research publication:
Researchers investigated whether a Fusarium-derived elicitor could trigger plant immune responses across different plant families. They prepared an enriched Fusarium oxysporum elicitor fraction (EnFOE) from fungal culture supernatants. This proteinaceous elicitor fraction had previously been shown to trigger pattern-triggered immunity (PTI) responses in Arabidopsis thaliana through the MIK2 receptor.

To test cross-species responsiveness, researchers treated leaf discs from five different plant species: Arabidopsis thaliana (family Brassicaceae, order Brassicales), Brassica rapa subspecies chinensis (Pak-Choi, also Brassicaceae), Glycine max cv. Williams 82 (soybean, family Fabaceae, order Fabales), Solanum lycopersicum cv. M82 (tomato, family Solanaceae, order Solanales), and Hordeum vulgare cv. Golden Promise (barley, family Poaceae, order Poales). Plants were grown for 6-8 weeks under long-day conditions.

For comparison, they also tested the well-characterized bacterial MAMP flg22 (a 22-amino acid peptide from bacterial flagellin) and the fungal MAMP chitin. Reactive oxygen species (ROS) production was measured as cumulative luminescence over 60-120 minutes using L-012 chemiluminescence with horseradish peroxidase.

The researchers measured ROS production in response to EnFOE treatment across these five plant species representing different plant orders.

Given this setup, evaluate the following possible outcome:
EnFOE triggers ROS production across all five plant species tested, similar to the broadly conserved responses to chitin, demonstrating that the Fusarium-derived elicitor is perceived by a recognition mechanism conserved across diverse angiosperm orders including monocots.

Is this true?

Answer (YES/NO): YES